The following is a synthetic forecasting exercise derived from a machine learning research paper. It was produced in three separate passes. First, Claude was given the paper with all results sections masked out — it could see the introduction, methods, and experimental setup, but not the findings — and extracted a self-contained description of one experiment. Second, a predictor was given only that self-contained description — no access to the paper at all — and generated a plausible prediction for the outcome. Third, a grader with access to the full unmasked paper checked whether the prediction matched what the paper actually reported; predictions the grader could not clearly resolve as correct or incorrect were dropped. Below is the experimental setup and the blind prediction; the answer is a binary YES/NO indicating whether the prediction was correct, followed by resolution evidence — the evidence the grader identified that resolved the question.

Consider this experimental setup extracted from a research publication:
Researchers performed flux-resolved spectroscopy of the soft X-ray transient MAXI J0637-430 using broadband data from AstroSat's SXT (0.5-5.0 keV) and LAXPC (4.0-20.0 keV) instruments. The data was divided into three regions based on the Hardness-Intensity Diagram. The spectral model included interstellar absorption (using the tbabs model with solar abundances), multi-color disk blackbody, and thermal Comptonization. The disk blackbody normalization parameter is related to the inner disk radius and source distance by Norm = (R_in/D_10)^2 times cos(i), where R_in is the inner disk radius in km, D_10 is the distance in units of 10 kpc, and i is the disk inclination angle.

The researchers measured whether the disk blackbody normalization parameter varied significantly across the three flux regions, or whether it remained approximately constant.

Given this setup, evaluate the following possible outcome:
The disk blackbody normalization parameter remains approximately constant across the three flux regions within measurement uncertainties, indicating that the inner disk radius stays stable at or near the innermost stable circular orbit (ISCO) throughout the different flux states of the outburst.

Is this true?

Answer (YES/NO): YES